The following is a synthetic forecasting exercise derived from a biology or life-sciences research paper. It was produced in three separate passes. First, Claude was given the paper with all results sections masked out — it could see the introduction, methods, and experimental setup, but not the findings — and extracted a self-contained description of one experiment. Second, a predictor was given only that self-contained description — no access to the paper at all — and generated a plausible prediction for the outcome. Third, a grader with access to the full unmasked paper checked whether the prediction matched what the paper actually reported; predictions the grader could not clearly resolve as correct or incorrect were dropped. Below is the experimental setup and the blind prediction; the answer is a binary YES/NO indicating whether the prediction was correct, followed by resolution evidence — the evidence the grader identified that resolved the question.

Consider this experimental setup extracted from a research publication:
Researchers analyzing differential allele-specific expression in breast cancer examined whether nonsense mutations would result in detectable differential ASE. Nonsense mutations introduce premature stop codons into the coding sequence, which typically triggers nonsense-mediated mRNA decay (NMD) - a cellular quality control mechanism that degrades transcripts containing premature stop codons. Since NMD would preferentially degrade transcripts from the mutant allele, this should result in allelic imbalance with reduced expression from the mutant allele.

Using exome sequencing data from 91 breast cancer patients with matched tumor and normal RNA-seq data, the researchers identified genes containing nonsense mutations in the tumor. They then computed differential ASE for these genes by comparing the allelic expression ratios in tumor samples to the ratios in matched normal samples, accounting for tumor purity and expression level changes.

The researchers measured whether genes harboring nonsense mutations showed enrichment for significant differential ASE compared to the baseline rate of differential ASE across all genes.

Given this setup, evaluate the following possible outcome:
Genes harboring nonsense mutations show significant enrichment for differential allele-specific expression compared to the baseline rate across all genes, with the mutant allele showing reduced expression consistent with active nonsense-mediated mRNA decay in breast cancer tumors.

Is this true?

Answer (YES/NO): YES